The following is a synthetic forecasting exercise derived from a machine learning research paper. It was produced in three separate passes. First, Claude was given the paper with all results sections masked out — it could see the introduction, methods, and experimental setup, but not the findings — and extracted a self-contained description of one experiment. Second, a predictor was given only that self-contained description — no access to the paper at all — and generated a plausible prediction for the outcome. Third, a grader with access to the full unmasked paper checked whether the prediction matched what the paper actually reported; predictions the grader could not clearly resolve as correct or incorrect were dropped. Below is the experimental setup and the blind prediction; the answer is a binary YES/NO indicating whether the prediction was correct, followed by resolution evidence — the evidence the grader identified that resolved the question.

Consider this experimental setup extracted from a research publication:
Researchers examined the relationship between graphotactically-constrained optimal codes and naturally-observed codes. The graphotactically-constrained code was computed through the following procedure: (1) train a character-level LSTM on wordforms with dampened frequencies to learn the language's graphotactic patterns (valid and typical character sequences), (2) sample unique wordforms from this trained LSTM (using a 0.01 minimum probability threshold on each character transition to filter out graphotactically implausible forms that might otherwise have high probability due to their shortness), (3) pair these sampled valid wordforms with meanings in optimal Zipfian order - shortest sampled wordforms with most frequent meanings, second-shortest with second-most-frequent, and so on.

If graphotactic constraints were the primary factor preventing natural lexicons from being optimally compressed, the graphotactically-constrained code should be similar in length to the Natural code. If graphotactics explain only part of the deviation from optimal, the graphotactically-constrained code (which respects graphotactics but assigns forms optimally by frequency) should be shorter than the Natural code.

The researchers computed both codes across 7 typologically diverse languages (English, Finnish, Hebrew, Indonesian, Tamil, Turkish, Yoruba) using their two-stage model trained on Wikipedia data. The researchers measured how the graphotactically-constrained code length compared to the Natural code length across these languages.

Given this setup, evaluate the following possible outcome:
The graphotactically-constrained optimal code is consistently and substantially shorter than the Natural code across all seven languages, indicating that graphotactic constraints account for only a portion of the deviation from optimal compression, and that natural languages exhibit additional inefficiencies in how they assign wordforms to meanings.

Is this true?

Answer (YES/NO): YES